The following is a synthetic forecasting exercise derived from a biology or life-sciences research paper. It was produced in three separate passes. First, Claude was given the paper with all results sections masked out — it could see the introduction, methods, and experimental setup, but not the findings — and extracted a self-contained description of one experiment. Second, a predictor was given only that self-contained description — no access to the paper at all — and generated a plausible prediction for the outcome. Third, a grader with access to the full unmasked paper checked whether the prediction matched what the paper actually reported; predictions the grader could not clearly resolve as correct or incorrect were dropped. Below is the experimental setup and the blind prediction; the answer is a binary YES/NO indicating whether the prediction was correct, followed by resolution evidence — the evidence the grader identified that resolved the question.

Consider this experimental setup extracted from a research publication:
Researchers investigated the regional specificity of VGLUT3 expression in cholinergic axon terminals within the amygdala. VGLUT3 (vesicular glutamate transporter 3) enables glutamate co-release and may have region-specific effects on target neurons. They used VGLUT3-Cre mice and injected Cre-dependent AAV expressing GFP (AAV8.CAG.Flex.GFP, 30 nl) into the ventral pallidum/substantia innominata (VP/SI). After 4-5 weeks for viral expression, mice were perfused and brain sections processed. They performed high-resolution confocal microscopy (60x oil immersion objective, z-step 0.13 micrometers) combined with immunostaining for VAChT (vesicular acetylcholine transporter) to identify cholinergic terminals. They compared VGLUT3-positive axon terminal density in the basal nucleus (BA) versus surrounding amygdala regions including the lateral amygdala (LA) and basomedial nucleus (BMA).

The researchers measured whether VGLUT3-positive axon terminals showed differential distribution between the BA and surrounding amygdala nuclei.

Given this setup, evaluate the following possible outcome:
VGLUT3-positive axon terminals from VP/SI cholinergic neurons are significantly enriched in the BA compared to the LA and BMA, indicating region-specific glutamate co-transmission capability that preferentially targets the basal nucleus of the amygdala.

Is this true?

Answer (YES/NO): YES